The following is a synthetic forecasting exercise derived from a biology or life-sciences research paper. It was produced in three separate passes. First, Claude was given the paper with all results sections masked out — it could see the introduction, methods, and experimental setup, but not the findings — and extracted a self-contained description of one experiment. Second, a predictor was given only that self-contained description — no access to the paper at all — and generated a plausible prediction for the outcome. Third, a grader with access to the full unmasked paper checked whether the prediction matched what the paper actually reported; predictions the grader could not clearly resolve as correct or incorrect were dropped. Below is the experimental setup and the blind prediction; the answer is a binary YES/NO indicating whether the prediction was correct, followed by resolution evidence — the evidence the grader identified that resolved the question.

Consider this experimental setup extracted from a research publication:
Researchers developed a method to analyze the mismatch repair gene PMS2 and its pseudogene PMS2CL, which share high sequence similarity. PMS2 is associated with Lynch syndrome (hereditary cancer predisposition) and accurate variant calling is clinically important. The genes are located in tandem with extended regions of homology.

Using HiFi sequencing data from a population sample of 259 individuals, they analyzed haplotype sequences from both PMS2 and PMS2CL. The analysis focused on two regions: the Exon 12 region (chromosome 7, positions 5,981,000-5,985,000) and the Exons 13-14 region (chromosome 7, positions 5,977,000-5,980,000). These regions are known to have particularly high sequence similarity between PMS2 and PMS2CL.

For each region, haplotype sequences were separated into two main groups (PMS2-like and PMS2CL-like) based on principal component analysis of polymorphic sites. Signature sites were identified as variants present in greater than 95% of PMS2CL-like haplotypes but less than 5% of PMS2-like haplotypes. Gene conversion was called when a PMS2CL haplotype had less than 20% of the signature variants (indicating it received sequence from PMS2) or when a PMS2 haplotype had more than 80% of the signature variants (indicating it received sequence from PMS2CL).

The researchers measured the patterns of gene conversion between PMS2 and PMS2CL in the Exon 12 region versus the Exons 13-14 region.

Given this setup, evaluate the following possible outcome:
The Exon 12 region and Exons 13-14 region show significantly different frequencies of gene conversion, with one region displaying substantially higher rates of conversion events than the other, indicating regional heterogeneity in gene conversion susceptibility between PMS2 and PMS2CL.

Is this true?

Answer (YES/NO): YES